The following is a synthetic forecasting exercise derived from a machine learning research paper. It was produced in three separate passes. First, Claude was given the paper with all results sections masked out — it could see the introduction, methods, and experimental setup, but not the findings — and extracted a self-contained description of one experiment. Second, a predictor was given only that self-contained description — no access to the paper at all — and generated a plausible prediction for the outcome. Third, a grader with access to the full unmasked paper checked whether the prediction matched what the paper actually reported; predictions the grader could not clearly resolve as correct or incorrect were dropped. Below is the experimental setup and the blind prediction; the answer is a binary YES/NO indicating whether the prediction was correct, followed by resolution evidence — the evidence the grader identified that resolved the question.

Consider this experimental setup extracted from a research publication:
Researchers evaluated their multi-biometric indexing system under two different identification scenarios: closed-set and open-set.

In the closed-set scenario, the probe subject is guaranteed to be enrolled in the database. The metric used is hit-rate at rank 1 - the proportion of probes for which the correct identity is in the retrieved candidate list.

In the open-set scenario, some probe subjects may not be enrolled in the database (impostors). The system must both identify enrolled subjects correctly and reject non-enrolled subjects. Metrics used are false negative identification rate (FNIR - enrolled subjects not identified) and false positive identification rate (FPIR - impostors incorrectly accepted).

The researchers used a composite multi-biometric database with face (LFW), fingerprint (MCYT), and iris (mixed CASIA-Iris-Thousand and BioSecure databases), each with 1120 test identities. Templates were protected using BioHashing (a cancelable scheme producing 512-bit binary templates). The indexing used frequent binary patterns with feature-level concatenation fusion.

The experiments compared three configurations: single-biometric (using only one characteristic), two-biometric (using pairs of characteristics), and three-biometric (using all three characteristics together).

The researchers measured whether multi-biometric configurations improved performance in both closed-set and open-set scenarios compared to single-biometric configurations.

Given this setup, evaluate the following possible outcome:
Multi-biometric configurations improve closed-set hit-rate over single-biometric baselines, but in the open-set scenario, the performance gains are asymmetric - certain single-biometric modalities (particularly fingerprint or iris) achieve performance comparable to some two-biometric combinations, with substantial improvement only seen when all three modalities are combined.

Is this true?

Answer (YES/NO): NO